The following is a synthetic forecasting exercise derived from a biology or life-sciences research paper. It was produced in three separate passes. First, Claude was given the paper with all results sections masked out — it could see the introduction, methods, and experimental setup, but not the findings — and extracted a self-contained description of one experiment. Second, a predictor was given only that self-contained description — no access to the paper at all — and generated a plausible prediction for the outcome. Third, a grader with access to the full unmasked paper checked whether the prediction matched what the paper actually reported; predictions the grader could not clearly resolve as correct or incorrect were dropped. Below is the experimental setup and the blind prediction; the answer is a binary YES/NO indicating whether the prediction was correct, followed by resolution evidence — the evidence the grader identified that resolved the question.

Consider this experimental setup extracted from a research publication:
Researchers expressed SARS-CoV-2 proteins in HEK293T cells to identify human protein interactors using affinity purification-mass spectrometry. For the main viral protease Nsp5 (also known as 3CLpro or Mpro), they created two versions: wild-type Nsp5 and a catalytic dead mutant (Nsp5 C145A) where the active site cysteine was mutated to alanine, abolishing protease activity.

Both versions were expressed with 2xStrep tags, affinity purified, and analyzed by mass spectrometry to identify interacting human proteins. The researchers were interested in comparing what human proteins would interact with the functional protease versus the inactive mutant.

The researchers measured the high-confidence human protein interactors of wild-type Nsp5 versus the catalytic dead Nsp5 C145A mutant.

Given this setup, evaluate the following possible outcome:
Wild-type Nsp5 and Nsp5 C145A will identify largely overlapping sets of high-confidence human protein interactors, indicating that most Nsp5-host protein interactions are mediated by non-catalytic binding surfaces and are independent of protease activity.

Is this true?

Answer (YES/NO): NO